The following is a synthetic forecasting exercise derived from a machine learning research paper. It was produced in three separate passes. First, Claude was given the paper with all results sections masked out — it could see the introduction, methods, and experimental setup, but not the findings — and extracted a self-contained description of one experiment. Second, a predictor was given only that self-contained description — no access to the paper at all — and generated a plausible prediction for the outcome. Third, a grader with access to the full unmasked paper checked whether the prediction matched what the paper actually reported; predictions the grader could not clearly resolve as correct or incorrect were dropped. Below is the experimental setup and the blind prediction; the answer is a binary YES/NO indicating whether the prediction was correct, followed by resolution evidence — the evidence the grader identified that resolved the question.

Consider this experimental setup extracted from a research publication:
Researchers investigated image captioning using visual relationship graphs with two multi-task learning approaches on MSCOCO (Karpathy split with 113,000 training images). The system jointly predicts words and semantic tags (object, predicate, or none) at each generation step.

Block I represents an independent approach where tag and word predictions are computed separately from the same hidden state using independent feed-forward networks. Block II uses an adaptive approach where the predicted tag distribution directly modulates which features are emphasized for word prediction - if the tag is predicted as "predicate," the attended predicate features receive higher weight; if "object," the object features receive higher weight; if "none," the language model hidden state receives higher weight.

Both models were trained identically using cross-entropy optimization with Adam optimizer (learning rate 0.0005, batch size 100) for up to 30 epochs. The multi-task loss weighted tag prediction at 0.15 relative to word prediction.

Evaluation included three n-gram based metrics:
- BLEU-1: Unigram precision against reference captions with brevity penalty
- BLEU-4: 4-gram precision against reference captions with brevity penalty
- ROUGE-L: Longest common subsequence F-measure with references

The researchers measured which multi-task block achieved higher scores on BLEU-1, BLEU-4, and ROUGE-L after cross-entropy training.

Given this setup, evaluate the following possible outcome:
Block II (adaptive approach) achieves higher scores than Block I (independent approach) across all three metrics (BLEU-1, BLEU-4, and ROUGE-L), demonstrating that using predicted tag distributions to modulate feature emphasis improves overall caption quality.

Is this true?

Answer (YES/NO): NO